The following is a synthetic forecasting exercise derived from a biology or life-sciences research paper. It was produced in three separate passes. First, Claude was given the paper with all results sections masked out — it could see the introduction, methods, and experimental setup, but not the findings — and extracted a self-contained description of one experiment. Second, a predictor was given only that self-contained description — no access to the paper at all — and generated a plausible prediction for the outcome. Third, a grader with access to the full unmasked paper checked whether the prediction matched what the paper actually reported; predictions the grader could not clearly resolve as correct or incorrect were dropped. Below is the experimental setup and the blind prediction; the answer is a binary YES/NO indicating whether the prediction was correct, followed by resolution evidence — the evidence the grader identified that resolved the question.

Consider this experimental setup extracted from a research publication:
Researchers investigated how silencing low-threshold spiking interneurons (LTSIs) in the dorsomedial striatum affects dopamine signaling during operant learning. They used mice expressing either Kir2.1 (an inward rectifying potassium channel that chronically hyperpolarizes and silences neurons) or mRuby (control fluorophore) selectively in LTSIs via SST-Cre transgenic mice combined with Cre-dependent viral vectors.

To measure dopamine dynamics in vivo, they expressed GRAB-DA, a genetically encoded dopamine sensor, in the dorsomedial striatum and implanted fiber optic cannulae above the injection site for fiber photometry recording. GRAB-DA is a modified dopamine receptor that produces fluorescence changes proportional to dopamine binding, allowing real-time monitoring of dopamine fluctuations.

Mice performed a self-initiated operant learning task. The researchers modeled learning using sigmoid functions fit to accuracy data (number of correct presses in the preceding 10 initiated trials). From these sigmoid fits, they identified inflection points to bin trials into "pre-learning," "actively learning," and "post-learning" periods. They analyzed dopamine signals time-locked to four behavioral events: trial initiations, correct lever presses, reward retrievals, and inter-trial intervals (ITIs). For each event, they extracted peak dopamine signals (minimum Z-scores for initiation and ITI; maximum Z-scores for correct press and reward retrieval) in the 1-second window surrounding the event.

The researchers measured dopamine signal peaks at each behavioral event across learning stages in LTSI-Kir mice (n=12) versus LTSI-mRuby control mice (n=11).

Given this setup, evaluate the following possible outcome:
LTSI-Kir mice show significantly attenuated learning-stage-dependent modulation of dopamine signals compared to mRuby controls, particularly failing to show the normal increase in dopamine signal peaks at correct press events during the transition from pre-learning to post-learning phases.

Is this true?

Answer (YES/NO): NO